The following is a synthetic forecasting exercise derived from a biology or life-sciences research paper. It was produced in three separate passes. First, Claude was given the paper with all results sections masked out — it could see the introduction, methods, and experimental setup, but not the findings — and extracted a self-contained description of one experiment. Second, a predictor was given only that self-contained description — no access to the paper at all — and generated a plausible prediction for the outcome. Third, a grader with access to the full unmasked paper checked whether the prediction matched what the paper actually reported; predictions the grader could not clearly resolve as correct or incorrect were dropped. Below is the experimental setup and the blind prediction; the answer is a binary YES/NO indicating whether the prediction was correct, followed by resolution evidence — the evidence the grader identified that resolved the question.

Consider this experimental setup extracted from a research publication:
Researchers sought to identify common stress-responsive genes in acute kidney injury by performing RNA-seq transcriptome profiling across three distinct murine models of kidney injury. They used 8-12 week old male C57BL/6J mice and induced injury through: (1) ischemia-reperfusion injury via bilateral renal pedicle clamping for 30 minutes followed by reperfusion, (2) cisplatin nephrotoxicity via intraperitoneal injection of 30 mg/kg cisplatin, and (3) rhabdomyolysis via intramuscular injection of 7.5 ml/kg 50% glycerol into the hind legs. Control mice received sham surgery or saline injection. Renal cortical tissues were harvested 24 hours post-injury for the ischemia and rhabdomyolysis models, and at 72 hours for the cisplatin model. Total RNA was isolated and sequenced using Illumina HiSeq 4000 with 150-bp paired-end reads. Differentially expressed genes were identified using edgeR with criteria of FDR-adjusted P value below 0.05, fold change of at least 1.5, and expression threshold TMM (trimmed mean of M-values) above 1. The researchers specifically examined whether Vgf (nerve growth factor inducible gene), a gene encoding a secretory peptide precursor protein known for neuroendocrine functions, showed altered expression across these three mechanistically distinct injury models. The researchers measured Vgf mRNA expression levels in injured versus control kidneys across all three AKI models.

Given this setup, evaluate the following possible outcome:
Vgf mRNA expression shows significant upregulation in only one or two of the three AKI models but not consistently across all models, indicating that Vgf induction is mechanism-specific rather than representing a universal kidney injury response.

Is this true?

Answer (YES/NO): NO